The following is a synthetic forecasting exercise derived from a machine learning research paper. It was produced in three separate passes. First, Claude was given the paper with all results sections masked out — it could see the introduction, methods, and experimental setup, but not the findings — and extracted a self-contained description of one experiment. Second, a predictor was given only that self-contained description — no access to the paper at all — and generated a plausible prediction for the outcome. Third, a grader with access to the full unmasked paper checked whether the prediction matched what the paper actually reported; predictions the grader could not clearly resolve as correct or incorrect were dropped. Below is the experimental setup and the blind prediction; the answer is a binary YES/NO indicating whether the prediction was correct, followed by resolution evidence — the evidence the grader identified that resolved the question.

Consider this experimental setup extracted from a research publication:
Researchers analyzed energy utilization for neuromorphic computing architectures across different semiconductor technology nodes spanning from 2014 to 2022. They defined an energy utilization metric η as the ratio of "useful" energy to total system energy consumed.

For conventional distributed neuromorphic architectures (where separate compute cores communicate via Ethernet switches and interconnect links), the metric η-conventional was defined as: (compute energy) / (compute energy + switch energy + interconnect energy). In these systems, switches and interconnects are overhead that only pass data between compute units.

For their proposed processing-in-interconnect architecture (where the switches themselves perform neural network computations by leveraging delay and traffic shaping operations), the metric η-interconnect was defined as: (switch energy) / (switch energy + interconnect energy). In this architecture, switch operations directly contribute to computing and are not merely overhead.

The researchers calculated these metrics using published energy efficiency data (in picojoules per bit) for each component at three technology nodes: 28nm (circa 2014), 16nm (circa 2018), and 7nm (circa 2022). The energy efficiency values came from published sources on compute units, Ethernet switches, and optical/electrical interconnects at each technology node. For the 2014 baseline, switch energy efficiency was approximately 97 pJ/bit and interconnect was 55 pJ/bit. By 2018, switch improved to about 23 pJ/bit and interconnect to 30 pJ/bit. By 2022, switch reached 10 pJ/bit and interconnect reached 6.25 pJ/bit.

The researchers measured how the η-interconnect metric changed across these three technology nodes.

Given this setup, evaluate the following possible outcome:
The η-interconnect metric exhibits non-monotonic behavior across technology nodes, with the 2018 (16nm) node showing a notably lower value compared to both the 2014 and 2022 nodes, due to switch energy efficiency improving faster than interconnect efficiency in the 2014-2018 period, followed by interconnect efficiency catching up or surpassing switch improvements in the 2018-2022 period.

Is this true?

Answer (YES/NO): YES